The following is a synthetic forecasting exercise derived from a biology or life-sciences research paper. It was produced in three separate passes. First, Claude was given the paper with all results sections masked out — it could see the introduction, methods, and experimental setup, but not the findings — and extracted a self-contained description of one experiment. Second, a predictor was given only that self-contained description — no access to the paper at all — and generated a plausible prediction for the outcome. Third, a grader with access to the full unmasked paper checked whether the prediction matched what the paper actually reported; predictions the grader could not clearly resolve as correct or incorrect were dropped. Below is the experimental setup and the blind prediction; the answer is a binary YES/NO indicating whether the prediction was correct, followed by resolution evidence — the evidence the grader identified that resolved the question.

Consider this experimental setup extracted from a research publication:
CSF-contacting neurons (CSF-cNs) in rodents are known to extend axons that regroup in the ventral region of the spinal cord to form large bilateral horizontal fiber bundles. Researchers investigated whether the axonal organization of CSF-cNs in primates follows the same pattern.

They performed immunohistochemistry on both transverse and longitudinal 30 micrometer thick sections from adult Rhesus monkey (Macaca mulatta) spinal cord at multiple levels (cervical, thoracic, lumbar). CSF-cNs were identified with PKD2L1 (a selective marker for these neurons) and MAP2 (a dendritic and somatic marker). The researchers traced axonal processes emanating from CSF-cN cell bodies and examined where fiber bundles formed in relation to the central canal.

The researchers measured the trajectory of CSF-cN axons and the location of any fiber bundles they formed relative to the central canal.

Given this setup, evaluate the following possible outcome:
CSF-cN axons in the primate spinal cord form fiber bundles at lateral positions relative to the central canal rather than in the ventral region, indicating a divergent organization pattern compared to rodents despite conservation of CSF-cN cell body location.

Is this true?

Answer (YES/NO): NO